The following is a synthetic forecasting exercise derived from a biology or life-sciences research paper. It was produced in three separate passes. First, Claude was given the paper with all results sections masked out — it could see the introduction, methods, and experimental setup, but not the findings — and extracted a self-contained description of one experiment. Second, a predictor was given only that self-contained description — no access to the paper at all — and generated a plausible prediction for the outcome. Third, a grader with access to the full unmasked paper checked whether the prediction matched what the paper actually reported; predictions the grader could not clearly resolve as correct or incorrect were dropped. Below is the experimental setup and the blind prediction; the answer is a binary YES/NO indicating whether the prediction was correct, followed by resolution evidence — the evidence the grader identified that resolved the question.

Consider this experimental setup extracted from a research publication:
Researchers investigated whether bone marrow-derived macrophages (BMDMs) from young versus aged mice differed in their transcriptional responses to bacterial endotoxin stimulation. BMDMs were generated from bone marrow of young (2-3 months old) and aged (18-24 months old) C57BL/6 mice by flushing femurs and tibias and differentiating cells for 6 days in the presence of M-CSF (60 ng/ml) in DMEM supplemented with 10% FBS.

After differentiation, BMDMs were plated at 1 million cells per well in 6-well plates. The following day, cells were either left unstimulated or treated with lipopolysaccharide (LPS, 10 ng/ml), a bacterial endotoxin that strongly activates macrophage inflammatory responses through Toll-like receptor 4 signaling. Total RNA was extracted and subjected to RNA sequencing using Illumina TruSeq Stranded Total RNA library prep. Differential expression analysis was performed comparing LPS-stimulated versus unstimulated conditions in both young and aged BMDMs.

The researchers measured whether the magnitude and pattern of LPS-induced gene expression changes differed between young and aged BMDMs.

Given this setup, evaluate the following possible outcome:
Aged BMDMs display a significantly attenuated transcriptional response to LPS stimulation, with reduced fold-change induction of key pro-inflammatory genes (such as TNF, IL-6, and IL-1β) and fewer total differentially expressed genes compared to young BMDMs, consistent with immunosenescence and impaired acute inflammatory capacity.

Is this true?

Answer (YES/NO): NO